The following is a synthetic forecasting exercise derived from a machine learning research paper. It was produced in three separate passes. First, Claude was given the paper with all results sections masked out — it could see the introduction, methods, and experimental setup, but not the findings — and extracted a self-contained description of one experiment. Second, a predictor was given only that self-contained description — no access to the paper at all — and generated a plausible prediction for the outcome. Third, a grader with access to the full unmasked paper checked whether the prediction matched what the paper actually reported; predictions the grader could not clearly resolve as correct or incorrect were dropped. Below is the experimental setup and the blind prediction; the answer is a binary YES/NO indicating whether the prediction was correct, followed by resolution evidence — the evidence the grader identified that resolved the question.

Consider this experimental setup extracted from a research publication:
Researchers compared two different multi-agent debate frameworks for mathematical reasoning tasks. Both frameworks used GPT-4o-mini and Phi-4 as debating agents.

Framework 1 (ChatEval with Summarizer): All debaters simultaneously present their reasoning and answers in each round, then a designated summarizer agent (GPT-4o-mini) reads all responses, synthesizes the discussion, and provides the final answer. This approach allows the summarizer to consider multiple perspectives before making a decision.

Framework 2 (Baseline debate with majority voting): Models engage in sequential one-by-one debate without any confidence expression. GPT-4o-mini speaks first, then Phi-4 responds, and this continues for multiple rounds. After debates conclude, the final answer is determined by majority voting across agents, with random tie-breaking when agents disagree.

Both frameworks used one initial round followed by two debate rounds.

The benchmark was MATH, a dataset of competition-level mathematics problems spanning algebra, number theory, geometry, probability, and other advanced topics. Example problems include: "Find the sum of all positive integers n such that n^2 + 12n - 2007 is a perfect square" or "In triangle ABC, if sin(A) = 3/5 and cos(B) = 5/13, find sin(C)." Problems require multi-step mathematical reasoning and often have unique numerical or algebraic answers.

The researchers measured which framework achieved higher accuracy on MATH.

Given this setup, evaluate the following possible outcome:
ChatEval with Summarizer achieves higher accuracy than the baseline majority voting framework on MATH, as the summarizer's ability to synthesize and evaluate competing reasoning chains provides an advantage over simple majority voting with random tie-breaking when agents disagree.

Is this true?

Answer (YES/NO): NO